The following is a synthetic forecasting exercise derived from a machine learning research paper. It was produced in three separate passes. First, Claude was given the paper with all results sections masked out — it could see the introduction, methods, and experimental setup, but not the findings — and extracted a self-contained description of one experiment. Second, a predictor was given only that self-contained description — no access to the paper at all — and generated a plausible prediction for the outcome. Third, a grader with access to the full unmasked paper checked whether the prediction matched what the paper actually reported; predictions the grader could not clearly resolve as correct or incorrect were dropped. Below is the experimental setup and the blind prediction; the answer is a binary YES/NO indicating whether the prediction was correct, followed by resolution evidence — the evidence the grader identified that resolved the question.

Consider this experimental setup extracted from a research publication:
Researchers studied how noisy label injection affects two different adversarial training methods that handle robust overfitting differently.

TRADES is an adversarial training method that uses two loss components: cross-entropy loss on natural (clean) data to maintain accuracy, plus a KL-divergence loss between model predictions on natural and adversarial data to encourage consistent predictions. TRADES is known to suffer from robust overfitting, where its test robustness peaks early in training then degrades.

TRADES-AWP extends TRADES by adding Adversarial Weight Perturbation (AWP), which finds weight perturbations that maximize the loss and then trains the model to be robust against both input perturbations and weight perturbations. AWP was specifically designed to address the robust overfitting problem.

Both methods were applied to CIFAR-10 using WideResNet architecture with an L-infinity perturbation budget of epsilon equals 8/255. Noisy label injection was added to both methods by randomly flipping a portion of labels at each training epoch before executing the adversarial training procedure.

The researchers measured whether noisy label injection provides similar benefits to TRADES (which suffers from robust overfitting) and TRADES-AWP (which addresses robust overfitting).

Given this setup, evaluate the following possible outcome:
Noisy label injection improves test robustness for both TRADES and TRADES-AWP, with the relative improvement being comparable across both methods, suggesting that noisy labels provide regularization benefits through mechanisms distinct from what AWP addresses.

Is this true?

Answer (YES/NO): NO